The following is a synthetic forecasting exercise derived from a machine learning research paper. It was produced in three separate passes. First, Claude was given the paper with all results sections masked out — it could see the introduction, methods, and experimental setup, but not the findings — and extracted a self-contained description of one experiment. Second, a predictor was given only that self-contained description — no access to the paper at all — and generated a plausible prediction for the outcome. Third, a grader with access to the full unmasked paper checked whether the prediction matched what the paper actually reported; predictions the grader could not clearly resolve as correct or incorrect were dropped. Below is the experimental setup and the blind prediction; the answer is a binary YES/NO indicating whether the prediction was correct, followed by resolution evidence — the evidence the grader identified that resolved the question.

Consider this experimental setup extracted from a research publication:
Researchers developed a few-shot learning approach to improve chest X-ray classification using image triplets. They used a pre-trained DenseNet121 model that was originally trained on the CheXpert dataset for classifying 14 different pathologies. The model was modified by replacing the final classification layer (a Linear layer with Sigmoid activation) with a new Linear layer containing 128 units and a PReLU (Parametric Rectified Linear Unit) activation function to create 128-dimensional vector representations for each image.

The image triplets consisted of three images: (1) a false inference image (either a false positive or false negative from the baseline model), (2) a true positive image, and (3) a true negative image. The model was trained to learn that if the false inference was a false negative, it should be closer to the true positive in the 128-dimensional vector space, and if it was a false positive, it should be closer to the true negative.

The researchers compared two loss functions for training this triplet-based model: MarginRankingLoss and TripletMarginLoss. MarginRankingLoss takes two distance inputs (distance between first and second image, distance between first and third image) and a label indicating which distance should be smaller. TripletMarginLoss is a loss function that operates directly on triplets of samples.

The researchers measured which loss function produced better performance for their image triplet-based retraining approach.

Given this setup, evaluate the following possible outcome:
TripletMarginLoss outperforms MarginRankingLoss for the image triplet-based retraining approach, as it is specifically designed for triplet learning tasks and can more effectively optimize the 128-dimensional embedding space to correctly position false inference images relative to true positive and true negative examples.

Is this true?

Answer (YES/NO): NO